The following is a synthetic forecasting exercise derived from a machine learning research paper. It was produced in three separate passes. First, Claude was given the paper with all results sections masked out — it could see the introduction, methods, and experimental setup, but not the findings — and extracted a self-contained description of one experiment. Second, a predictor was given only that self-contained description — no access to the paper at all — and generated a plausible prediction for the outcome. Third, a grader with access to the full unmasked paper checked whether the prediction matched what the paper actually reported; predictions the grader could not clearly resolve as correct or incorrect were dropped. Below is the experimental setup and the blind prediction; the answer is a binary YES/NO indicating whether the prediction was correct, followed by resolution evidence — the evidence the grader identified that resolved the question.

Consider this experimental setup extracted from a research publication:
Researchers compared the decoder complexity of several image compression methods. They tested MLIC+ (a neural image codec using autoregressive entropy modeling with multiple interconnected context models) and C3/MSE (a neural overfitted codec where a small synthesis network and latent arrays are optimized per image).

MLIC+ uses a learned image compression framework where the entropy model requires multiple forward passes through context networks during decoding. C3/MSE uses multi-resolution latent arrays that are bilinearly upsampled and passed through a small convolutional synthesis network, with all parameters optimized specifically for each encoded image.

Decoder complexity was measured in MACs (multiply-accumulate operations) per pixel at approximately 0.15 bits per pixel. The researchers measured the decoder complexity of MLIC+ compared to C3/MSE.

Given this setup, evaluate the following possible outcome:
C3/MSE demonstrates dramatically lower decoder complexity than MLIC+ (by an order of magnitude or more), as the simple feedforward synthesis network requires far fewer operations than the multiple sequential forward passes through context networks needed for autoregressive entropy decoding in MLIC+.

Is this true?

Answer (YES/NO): YES